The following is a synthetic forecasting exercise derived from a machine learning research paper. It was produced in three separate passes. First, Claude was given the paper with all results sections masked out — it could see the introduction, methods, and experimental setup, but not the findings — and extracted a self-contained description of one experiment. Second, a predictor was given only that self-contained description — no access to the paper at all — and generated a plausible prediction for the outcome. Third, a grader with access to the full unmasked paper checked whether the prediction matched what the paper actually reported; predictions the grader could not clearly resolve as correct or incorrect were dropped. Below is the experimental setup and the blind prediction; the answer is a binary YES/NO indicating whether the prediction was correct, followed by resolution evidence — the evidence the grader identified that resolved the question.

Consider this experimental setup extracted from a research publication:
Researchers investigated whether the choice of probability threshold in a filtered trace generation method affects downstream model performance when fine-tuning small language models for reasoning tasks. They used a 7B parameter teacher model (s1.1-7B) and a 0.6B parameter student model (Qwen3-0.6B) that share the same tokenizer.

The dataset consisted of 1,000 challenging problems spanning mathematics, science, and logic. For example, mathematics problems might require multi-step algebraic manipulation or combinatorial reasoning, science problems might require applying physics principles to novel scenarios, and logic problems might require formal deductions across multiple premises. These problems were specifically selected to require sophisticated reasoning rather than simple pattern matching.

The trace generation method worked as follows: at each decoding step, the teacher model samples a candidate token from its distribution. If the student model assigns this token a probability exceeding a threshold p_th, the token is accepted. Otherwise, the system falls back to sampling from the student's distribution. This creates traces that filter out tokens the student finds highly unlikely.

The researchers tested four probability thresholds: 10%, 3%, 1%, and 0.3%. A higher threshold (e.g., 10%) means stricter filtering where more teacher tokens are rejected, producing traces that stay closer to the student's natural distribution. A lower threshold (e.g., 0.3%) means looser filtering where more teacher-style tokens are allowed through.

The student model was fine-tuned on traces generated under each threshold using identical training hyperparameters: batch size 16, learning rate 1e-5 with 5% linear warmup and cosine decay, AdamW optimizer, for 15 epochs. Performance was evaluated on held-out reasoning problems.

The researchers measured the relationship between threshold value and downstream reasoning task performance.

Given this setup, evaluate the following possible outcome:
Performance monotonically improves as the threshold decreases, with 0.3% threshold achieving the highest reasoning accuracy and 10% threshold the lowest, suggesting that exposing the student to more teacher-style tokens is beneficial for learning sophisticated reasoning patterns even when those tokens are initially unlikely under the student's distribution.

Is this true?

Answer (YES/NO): NO